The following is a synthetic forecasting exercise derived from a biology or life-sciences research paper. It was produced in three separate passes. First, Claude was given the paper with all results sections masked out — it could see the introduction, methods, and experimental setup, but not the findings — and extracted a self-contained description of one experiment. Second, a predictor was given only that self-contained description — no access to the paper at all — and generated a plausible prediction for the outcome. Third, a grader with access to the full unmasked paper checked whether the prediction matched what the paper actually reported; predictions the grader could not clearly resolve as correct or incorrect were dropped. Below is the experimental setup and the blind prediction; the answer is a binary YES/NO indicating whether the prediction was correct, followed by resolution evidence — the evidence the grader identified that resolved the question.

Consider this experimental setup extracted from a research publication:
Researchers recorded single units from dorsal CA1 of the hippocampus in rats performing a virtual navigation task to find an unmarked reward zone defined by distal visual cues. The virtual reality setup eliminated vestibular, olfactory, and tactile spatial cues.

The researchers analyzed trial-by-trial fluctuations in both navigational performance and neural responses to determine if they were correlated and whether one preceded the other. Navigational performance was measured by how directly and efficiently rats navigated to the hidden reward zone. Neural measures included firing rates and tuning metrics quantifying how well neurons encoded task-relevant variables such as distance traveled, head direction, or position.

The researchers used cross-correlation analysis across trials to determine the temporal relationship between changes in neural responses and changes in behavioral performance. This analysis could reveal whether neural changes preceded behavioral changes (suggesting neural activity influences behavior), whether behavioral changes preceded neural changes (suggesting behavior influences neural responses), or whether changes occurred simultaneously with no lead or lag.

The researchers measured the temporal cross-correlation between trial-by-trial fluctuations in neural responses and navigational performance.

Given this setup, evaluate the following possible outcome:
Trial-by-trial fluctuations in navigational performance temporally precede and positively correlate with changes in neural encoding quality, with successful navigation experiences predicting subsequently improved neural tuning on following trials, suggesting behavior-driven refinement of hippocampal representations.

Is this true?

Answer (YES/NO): NO